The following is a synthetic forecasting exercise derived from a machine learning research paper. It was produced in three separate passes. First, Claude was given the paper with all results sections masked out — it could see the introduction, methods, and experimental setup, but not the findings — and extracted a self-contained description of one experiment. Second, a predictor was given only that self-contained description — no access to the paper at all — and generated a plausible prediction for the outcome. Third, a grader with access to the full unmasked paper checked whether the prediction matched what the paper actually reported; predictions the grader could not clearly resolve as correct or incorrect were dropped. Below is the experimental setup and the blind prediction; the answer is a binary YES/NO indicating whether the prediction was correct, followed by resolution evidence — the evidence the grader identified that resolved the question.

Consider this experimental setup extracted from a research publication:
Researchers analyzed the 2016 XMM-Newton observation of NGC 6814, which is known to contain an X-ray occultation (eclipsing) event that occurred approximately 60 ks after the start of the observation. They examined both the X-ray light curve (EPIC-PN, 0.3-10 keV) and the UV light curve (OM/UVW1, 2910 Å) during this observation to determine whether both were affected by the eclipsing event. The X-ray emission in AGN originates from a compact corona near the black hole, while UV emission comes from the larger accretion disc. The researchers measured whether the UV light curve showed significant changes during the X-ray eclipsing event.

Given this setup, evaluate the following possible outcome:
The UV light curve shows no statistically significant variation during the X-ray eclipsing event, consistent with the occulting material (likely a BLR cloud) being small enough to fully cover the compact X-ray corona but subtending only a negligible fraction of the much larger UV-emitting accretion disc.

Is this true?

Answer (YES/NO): YES